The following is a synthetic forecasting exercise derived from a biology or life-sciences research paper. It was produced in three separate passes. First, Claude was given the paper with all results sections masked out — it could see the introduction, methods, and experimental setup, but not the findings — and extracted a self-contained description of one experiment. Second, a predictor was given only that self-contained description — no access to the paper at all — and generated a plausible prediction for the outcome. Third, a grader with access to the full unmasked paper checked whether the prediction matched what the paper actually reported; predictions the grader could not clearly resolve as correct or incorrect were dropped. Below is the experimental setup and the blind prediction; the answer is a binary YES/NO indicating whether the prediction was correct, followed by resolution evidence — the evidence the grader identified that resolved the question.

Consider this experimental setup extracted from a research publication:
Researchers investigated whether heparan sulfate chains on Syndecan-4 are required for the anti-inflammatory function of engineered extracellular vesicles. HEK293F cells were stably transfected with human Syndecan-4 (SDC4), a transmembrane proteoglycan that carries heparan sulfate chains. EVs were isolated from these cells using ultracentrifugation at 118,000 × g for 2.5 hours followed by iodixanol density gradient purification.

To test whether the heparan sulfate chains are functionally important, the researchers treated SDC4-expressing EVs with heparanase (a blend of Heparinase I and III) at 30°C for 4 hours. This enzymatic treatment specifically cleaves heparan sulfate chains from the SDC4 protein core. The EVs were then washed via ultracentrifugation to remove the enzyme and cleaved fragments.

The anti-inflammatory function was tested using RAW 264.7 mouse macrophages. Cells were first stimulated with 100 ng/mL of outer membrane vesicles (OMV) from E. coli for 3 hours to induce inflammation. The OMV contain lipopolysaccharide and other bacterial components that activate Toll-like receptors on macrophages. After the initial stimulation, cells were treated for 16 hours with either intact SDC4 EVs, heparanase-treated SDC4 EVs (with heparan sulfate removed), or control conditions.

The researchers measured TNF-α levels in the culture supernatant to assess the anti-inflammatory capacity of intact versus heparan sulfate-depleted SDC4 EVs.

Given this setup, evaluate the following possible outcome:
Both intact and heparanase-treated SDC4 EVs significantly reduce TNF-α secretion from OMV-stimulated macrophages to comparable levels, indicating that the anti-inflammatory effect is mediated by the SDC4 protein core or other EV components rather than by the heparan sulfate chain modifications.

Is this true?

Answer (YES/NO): NO